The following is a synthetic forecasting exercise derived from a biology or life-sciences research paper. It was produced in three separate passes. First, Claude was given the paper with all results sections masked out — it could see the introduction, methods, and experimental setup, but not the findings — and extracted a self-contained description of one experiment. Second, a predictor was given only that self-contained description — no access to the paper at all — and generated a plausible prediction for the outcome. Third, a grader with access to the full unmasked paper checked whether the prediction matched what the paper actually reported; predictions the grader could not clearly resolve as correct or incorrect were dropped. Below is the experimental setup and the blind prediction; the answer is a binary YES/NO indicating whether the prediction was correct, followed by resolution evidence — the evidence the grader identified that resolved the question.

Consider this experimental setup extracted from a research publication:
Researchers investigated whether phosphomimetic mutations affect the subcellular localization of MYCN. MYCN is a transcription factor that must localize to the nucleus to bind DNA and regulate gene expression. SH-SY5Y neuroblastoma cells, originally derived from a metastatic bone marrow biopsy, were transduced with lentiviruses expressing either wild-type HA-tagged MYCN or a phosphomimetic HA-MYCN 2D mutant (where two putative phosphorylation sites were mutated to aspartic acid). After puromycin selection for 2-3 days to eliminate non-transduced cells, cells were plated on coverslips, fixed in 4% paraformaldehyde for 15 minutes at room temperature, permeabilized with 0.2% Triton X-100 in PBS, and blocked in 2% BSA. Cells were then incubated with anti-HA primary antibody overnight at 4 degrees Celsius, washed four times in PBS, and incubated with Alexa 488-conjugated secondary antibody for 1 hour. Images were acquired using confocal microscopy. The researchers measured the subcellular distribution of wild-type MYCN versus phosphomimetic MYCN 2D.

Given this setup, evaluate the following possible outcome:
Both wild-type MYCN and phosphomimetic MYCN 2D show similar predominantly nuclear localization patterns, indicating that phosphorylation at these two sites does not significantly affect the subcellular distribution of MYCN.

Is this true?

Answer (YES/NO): YES